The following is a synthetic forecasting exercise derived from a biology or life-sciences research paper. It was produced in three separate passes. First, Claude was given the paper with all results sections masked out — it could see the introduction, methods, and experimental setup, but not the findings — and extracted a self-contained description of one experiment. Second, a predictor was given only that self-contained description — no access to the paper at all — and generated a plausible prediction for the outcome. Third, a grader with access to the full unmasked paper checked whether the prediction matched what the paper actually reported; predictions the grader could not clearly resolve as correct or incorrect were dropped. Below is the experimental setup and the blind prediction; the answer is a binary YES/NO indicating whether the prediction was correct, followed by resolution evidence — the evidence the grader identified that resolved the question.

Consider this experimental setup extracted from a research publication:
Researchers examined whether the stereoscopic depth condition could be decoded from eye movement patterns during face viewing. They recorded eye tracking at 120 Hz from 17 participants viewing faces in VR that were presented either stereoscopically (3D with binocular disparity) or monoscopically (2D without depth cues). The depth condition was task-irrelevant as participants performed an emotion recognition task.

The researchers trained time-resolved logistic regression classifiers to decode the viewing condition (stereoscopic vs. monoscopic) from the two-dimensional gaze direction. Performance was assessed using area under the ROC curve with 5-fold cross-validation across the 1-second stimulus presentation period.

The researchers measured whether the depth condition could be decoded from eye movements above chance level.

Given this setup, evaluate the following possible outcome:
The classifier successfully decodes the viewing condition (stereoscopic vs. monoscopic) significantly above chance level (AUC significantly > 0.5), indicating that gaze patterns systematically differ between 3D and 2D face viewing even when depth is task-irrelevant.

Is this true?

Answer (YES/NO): NO